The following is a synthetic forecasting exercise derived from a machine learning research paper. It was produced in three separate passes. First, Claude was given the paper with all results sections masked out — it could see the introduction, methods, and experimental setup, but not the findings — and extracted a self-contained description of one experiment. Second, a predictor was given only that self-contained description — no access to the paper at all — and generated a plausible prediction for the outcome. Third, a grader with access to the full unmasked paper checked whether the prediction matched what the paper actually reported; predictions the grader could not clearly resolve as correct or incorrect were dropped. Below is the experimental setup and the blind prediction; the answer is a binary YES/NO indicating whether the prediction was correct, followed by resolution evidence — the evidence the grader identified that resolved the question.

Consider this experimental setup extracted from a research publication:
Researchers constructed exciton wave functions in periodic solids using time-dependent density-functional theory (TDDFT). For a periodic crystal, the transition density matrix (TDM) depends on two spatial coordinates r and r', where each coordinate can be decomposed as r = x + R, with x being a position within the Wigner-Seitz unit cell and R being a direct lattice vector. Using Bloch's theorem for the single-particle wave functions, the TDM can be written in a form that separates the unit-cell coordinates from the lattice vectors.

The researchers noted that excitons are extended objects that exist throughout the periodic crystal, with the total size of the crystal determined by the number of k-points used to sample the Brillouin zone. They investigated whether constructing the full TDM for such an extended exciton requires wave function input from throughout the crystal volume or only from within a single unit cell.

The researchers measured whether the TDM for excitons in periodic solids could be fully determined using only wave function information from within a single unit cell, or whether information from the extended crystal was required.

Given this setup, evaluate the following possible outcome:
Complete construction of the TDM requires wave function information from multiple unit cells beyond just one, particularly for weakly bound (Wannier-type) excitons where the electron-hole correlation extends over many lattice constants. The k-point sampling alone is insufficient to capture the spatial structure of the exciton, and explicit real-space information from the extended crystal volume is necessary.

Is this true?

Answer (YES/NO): NO